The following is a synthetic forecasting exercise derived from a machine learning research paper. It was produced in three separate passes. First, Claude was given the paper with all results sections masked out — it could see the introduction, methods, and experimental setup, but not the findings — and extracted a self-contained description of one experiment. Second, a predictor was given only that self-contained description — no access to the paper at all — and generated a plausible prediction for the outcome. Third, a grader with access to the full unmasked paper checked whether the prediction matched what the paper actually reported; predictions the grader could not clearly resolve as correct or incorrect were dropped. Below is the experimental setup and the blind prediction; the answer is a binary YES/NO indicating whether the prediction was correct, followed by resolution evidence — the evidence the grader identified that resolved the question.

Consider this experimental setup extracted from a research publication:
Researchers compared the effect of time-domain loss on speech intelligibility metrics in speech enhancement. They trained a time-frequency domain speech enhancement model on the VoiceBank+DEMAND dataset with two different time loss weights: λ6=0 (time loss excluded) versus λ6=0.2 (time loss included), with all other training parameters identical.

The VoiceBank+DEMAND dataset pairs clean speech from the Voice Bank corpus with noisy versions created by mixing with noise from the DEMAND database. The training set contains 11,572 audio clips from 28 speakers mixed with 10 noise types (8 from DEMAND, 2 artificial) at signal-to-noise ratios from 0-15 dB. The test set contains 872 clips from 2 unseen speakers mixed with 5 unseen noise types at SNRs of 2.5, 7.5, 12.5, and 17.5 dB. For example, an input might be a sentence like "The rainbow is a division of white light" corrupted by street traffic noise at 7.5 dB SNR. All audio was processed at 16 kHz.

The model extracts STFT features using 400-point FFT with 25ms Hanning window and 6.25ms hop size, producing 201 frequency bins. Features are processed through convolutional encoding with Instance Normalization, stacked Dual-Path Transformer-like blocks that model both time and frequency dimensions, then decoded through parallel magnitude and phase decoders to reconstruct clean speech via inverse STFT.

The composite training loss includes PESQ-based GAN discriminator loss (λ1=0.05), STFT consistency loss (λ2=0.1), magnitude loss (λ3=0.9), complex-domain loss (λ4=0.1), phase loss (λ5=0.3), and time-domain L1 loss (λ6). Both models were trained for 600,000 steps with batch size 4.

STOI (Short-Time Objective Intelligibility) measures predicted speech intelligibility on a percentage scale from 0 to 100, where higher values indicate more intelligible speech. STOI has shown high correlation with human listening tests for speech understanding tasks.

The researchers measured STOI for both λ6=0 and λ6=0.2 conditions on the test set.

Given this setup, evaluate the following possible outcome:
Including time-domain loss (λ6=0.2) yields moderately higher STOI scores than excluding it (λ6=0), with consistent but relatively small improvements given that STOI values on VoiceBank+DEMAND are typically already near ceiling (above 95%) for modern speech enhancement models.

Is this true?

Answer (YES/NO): NO